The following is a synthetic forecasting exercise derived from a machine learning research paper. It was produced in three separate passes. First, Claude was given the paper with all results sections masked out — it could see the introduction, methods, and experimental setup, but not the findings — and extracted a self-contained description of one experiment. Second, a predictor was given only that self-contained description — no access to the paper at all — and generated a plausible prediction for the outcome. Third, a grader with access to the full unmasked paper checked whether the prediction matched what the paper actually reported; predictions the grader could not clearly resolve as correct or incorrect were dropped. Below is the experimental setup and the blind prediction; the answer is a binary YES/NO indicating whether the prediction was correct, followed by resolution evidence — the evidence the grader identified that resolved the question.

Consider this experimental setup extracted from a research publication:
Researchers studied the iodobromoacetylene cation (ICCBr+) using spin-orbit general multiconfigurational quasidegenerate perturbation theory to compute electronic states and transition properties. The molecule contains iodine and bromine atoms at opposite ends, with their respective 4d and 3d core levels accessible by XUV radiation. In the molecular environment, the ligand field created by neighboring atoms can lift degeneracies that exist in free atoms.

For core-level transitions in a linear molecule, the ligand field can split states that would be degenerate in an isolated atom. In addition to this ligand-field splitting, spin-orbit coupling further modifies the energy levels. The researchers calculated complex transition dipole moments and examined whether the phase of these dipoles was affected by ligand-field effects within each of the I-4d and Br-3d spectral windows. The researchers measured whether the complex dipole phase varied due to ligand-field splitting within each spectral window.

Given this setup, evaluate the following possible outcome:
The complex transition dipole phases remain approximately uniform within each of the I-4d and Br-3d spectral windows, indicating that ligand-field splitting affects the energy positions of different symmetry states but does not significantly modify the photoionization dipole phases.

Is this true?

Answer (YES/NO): YES